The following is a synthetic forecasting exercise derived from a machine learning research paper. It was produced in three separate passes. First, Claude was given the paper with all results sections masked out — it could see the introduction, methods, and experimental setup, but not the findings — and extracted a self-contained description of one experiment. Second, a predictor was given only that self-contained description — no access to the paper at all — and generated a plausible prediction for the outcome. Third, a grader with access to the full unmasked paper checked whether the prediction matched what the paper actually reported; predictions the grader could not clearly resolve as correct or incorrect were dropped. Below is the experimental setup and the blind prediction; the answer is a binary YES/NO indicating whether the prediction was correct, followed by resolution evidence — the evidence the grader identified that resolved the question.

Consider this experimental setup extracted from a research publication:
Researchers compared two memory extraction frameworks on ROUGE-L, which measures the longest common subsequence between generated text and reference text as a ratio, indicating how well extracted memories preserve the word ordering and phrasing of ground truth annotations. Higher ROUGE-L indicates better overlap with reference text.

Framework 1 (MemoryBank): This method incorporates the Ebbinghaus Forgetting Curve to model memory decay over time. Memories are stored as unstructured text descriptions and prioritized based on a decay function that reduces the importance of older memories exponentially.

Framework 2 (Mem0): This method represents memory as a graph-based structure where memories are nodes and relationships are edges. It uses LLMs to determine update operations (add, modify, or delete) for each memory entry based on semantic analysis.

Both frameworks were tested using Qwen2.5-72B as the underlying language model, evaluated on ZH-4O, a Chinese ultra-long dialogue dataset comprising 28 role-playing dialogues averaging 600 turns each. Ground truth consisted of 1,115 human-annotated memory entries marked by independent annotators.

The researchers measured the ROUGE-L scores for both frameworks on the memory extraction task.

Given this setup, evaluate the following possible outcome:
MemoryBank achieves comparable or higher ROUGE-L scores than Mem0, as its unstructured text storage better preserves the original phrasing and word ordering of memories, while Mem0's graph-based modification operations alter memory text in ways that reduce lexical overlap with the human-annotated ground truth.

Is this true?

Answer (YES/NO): NO